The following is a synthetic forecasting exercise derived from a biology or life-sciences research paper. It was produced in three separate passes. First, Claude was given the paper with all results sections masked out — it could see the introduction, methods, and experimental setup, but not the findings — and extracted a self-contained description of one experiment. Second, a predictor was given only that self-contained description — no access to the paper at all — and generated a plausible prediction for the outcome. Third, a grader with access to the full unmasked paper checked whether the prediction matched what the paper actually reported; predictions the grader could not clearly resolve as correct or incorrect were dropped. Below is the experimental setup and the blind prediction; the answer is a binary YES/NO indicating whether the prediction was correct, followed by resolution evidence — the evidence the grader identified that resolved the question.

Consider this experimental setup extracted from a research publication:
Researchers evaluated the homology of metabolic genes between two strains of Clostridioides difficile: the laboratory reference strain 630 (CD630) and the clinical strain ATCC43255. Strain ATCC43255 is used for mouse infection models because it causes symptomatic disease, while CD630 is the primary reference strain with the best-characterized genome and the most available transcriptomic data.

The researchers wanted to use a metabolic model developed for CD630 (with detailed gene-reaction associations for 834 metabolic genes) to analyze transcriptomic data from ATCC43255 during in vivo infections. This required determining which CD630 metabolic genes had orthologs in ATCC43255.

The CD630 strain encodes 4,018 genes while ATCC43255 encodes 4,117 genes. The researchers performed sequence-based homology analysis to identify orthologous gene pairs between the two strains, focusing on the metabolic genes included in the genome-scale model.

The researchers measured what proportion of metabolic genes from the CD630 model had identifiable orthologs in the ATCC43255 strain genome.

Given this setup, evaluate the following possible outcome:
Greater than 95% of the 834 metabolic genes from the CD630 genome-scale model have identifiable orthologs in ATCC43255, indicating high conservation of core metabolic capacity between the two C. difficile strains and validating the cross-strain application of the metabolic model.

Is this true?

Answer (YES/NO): NO